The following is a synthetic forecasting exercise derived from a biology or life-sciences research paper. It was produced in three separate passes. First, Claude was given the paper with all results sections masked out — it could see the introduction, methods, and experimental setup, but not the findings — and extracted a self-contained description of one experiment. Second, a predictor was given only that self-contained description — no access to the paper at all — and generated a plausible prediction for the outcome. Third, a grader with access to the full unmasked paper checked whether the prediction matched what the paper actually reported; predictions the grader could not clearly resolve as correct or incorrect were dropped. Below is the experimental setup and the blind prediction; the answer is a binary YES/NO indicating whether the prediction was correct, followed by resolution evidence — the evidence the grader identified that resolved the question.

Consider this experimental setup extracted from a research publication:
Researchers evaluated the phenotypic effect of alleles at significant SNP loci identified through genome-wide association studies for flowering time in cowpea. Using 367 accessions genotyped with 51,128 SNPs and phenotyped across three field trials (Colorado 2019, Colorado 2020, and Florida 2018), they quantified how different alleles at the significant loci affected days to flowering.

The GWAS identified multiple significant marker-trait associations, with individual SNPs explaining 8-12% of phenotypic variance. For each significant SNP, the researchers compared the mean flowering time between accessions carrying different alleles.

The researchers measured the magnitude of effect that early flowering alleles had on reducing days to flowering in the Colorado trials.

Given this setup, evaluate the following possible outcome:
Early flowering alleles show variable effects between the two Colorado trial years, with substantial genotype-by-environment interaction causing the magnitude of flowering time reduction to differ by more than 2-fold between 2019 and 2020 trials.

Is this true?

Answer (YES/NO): NO